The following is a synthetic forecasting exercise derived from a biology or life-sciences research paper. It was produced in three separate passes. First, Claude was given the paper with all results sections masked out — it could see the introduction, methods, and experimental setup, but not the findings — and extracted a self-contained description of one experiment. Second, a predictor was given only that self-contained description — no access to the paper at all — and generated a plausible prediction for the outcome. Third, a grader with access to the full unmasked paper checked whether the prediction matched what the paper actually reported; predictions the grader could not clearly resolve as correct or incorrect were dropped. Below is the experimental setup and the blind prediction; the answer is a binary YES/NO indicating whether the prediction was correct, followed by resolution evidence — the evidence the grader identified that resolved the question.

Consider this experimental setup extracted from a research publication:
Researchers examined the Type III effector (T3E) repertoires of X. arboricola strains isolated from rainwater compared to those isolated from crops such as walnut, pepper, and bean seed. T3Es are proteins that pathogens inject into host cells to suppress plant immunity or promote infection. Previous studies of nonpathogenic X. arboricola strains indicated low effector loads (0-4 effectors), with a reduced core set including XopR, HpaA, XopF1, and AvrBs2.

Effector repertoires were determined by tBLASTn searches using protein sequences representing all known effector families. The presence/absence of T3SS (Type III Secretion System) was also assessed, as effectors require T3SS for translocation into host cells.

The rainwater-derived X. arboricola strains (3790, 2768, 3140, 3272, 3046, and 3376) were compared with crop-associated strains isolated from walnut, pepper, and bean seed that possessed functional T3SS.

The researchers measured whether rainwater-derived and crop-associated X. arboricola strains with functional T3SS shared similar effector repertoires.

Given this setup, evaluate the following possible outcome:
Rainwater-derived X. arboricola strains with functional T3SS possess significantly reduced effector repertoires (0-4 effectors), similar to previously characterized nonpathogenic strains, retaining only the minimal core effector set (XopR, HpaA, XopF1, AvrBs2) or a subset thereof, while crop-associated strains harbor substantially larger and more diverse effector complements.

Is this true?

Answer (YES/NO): NO